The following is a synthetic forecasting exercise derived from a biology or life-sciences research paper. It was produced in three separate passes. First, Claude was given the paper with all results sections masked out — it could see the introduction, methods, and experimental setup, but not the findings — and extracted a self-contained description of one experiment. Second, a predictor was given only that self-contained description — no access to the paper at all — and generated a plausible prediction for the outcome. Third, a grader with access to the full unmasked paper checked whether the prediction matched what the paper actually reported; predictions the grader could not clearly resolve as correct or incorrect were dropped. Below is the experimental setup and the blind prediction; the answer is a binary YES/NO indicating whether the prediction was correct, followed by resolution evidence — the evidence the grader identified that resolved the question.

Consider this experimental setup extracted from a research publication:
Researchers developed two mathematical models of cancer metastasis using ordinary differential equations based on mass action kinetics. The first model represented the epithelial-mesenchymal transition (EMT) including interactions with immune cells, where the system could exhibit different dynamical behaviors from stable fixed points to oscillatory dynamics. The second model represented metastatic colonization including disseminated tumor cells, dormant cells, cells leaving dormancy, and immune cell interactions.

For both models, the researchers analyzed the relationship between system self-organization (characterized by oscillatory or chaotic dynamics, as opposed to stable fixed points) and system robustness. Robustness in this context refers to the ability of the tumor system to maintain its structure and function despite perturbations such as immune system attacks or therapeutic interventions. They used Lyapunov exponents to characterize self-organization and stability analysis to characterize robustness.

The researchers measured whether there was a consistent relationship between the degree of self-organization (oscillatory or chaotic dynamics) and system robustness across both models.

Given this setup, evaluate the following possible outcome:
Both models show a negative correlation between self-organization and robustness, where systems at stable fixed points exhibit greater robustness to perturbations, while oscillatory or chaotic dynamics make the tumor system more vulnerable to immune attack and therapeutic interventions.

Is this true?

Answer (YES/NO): NO